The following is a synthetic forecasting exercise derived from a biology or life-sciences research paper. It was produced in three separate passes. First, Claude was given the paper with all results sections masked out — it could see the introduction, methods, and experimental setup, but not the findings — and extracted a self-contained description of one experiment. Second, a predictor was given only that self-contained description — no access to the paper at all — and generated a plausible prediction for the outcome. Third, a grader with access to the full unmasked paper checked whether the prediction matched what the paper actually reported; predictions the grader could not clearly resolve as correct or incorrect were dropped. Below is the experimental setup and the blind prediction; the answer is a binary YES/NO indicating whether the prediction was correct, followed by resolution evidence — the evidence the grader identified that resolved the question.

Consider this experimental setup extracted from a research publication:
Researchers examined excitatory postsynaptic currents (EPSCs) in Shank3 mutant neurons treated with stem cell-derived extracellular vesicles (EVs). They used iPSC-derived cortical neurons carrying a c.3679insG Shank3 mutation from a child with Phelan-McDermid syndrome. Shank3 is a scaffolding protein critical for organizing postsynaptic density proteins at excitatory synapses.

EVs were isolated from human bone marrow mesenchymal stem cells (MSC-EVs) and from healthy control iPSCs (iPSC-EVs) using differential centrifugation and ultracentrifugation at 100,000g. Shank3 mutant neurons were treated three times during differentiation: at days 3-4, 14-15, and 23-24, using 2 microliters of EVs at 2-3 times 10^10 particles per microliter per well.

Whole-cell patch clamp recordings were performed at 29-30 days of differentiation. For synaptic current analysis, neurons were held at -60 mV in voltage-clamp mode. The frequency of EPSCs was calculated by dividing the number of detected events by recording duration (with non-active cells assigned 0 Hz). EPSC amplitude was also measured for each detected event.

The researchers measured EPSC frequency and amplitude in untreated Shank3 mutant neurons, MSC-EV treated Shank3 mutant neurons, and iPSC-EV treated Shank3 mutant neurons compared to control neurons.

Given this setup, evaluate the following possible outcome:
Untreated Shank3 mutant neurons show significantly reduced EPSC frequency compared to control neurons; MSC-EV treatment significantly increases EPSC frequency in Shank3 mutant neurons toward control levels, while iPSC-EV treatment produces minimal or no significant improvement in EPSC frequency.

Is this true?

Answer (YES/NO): NO